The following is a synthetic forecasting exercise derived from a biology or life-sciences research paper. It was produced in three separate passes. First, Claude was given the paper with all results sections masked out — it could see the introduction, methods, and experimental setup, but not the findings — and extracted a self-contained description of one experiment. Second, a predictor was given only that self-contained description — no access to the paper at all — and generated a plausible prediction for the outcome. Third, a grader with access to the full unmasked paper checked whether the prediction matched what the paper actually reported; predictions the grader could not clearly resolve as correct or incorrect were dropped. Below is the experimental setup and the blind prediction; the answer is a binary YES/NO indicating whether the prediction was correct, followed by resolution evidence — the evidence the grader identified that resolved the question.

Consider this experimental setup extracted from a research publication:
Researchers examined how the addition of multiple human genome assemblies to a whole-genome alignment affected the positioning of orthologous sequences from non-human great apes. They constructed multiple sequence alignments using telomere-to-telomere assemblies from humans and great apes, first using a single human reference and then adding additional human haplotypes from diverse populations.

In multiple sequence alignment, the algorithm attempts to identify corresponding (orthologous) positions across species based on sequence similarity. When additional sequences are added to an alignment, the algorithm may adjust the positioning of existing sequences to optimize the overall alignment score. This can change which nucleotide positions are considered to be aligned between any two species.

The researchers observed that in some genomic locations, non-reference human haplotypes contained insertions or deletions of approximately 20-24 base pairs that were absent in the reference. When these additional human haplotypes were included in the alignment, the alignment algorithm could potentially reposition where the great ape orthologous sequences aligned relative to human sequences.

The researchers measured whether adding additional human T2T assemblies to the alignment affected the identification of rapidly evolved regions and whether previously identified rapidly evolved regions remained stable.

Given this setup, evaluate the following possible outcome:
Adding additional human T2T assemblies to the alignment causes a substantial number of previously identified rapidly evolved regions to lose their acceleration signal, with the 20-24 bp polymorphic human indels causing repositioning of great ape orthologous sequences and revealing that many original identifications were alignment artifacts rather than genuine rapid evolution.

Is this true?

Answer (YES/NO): NO